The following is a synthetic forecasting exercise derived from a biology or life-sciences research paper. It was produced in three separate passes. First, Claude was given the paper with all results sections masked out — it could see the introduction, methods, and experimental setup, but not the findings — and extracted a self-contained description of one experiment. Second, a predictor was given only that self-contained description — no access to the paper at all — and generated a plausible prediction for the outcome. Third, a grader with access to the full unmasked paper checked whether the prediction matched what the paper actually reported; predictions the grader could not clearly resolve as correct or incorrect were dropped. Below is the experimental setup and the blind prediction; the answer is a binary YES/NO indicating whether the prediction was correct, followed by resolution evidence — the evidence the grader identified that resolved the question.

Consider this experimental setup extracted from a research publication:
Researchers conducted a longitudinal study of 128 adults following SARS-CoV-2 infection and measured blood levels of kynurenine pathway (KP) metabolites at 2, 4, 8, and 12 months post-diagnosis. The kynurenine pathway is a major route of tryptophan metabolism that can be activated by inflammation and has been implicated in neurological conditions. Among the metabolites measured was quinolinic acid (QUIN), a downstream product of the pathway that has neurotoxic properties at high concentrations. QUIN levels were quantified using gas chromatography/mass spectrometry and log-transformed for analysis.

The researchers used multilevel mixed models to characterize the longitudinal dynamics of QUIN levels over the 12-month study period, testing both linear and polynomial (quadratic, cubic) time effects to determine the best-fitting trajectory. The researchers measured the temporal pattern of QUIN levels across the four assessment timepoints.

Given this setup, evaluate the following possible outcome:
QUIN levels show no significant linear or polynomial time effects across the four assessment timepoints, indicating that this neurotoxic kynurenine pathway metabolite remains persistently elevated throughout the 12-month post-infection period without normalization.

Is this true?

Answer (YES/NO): NO